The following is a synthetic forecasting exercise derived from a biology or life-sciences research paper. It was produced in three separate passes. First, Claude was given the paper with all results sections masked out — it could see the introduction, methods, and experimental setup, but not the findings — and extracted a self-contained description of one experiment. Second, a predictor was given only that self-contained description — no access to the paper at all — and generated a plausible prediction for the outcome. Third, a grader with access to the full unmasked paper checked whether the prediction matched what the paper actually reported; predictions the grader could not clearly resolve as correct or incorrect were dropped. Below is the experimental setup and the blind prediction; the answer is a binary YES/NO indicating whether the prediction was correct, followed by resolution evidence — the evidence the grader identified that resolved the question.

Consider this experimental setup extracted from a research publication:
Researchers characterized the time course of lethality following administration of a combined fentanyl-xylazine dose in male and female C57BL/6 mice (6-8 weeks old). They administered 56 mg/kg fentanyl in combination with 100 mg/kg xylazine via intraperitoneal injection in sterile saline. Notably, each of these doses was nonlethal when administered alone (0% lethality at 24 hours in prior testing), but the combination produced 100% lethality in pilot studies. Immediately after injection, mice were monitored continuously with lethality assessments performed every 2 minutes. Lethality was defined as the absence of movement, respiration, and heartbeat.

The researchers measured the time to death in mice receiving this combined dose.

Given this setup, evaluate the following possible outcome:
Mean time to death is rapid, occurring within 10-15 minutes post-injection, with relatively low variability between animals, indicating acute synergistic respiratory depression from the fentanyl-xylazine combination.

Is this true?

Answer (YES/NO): YES